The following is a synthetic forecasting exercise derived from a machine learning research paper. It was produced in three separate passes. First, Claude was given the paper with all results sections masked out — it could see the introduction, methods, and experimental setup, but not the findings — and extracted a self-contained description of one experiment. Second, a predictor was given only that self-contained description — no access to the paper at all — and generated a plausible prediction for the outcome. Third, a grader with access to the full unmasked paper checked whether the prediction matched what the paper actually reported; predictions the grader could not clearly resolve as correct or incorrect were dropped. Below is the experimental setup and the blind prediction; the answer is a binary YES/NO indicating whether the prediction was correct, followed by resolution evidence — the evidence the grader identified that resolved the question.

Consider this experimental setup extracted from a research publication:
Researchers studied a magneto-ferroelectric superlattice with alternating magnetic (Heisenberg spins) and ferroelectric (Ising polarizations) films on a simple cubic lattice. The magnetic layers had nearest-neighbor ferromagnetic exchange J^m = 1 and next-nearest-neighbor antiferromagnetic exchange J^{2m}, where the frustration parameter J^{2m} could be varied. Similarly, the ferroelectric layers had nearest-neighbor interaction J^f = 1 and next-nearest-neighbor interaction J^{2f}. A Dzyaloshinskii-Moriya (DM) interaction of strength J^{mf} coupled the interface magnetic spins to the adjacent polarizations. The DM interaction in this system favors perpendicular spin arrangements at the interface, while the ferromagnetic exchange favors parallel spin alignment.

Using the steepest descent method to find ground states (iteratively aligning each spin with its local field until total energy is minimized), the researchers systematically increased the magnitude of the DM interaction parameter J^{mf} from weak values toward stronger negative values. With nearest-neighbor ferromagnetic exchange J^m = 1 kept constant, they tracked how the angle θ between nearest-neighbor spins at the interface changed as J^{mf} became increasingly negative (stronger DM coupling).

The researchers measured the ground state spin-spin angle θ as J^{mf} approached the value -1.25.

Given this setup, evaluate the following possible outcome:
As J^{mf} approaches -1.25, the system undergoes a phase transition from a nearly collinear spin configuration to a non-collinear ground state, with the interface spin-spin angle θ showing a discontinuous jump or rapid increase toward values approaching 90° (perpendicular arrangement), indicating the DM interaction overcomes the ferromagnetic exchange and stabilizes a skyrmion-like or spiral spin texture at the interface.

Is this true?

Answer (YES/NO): YES